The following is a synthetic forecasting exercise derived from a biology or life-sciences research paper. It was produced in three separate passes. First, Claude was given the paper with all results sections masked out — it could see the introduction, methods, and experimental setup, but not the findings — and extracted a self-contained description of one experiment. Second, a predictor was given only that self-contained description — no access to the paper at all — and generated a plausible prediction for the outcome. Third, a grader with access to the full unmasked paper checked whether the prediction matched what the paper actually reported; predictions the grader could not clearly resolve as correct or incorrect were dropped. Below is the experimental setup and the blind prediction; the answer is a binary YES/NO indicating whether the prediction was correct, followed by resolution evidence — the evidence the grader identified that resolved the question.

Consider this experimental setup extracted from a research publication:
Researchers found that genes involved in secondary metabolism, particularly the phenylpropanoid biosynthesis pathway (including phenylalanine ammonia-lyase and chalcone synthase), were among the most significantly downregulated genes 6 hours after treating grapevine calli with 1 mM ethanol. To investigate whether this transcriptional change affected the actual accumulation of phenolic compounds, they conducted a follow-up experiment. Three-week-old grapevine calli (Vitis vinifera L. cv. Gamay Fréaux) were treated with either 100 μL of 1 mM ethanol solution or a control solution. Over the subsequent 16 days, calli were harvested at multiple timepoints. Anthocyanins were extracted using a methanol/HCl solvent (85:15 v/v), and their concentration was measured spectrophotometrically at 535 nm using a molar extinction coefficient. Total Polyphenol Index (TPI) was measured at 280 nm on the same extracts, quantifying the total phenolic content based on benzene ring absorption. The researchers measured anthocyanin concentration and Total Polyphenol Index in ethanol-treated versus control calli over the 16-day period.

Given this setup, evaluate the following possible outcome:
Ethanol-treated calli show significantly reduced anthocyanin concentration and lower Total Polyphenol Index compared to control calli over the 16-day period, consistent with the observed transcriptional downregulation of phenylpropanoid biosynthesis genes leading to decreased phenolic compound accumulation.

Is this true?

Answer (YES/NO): NO